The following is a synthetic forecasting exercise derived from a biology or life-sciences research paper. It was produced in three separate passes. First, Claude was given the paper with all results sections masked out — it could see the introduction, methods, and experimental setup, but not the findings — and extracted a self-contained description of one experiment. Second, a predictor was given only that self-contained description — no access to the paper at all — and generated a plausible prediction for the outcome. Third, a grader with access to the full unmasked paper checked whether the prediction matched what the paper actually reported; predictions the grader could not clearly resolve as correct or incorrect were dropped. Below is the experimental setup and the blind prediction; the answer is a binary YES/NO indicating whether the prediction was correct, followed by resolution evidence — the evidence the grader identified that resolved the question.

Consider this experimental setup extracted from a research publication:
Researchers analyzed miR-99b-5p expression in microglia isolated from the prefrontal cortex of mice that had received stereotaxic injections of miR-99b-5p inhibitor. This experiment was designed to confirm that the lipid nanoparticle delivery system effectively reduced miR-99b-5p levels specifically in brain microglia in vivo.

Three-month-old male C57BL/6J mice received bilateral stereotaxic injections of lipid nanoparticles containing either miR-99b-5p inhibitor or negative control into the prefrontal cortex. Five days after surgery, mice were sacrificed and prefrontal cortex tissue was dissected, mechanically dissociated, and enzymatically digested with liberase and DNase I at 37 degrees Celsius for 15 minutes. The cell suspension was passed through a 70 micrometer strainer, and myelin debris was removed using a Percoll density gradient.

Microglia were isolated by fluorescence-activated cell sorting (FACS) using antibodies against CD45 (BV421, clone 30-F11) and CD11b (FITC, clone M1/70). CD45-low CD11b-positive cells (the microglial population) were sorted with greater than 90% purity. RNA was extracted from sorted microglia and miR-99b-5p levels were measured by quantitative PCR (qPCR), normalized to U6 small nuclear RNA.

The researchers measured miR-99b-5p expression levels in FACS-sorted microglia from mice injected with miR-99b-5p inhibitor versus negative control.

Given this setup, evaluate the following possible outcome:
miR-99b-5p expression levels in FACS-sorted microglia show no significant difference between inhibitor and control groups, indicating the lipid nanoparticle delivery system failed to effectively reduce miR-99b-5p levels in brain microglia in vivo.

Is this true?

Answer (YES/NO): NO